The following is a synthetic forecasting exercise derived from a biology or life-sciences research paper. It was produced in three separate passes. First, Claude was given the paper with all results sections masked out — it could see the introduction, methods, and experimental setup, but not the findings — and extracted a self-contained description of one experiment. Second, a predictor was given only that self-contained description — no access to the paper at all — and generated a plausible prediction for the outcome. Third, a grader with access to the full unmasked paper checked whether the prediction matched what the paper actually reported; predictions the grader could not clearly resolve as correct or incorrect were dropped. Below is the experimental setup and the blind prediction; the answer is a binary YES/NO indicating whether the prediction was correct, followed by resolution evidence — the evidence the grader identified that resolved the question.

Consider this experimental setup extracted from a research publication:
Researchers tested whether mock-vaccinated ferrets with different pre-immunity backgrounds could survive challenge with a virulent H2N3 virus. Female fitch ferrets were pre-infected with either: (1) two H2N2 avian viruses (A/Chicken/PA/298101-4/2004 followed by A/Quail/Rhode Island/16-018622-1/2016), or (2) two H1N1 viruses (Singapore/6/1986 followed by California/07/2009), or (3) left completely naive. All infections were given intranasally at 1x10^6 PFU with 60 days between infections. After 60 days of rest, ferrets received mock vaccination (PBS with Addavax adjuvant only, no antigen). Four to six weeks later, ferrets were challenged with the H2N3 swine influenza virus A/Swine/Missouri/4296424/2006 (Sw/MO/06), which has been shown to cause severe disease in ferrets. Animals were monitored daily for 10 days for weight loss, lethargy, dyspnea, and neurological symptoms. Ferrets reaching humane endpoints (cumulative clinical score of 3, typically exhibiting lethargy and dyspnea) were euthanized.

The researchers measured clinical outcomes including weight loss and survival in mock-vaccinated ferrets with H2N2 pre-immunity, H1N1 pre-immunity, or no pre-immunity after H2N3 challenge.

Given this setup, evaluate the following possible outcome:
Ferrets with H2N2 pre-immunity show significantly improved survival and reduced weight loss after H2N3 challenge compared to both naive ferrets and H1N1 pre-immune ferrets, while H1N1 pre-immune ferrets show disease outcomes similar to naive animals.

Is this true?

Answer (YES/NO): NO